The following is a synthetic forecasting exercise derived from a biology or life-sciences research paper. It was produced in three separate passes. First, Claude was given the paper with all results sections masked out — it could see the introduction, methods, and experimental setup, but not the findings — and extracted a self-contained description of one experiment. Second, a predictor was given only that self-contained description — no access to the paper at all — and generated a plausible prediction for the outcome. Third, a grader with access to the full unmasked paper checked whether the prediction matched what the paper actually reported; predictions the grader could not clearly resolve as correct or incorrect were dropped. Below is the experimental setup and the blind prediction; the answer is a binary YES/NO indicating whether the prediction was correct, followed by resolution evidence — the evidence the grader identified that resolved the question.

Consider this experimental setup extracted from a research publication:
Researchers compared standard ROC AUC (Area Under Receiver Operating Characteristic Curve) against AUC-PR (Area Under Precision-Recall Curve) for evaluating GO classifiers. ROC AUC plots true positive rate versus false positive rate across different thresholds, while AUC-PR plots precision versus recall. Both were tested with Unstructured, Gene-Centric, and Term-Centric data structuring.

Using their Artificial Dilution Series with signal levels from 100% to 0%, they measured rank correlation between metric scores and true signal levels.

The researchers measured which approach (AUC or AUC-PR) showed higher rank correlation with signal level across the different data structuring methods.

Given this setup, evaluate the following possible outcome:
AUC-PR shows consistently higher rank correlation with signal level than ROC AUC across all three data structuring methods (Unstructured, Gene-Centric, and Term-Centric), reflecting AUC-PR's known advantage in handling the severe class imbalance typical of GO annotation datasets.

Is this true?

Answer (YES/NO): YES